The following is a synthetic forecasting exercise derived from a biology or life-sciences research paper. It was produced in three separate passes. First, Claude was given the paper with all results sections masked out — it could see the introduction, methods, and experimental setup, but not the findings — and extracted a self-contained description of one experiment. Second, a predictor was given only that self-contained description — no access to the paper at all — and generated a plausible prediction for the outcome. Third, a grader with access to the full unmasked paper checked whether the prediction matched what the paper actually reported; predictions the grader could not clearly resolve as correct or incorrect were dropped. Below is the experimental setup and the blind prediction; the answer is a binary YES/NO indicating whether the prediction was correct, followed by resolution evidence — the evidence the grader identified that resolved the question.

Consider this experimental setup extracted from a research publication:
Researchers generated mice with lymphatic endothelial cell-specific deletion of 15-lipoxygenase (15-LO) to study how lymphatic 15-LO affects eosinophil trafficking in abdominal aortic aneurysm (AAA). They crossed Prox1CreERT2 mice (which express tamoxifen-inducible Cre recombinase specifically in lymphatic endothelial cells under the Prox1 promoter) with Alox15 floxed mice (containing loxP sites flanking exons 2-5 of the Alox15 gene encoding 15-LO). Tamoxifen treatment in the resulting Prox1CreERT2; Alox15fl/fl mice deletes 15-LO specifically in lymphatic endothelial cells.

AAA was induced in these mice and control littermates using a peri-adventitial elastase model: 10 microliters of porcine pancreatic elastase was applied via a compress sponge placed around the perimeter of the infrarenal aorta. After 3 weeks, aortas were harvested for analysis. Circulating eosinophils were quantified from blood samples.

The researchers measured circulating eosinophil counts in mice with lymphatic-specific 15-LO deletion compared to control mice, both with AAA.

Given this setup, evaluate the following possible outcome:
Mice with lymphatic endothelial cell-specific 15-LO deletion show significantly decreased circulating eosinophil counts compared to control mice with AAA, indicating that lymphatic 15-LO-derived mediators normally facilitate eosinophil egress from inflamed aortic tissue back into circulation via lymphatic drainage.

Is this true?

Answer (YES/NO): NO